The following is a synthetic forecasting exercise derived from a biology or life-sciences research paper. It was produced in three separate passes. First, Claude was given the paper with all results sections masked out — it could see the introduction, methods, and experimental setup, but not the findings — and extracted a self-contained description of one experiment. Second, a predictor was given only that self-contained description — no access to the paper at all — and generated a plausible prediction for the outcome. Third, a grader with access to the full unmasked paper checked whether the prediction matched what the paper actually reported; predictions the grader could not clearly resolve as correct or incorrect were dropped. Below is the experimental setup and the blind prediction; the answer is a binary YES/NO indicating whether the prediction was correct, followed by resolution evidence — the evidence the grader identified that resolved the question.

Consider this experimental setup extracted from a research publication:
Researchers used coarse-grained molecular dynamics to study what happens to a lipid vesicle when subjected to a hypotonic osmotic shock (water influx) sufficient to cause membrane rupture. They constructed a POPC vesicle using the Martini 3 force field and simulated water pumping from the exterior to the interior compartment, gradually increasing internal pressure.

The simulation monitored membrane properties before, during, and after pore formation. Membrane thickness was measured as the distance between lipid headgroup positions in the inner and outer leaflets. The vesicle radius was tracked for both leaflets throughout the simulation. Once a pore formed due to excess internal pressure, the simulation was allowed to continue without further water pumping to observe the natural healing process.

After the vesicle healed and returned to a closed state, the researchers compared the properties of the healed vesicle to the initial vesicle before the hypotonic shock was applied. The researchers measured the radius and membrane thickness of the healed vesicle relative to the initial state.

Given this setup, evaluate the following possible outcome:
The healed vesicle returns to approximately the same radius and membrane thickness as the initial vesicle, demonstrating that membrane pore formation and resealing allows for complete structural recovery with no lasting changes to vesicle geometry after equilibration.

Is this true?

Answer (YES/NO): NO